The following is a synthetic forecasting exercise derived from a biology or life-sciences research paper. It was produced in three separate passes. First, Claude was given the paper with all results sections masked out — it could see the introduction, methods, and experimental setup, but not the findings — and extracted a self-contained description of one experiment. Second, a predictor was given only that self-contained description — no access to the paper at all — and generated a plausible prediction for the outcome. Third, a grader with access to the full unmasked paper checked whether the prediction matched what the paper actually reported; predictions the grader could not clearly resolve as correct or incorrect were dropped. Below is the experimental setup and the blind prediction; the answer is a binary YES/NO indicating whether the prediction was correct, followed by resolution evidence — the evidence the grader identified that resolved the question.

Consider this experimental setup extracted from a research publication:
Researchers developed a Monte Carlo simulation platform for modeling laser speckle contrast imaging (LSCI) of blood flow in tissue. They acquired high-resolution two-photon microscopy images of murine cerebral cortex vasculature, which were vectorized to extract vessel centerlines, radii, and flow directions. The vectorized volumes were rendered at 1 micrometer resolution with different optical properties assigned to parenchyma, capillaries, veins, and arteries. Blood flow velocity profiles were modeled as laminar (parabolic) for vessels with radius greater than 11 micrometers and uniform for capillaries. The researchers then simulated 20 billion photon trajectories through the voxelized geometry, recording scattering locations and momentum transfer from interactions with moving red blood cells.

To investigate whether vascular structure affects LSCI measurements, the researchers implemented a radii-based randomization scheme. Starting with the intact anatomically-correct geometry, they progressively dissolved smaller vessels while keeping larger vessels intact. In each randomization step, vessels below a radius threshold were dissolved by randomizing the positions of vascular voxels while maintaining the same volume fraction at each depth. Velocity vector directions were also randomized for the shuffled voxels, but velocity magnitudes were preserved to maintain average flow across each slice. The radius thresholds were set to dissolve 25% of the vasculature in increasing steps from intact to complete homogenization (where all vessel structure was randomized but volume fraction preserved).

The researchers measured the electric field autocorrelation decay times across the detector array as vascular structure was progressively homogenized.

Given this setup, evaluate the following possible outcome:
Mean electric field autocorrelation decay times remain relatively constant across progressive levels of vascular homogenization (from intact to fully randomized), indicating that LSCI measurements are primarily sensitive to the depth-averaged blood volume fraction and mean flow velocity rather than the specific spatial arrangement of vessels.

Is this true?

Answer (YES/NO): NO